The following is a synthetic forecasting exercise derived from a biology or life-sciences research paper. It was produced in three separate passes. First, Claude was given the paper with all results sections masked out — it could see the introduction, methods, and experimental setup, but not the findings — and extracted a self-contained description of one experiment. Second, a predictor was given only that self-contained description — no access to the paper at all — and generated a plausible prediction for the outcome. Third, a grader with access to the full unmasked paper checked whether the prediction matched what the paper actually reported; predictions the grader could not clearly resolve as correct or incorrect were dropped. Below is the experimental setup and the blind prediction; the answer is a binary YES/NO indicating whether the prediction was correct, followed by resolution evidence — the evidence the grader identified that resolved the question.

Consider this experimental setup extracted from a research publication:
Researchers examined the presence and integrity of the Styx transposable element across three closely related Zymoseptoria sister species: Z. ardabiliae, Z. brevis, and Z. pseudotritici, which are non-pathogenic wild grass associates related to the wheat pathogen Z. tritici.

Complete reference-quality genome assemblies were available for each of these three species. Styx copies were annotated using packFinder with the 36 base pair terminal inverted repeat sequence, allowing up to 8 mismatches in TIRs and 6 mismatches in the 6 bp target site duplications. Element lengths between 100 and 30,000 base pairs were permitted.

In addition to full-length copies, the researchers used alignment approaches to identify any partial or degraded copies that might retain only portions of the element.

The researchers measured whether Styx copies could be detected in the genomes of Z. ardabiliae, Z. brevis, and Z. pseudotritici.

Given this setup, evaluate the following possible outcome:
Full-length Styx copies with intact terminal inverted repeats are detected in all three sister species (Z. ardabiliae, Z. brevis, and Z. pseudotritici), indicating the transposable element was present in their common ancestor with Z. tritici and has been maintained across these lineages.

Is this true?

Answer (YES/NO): YES